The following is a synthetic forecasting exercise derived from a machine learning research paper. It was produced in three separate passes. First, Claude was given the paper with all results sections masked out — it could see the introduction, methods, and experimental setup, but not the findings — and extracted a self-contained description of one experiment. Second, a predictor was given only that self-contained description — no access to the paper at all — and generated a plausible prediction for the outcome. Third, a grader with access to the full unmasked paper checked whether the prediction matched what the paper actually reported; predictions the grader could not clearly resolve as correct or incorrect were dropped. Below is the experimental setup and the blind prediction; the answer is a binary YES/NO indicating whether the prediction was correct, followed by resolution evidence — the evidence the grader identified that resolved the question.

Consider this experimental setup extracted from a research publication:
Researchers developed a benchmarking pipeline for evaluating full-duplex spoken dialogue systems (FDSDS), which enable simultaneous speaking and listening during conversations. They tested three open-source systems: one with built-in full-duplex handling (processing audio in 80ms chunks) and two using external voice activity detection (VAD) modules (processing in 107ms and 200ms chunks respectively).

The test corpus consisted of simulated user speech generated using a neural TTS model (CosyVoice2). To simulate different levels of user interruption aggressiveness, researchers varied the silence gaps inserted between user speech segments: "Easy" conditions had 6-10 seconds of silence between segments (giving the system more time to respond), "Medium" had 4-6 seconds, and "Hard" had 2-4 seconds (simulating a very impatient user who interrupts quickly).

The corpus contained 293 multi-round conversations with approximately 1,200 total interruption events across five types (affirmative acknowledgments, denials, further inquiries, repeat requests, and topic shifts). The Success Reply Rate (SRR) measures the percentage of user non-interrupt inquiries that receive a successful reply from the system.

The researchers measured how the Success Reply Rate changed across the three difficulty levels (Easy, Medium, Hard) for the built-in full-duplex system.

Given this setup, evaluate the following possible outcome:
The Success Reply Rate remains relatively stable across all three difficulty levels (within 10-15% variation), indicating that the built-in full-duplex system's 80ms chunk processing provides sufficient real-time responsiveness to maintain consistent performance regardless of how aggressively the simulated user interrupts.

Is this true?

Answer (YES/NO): NO